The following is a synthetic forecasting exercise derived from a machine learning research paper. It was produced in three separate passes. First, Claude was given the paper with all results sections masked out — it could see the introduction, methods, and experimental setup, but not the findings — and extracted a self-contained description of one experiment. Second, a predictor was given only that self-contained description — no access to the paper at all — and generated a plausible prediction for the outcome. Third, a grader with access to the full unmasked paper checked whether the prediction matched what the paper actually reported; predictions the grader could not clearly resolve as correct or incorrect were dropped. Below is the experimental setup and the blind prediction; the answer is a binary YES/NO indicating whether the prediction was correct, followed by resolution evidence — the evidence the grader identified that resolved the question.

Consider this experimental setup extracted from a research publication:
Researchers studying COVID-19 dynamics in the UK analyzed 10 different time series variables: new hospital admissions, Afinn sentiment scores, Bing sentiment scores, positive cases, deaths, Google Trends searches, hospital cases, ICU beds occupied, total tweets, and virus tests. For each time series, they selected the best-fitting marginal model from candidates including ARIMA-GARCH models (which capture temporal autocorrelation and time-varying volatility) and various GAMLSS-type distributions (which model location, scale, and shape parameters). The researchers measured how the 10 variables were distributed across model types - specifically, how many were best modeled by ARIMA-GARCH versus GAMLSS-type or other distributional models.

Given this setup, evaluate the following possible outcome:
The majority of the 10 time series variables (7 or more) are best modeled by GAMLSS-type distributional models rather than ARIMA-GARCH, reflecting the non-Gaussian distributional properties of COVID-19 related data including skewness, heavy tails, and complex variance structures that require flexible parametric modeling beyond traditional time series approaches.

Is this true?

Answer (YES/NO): NO